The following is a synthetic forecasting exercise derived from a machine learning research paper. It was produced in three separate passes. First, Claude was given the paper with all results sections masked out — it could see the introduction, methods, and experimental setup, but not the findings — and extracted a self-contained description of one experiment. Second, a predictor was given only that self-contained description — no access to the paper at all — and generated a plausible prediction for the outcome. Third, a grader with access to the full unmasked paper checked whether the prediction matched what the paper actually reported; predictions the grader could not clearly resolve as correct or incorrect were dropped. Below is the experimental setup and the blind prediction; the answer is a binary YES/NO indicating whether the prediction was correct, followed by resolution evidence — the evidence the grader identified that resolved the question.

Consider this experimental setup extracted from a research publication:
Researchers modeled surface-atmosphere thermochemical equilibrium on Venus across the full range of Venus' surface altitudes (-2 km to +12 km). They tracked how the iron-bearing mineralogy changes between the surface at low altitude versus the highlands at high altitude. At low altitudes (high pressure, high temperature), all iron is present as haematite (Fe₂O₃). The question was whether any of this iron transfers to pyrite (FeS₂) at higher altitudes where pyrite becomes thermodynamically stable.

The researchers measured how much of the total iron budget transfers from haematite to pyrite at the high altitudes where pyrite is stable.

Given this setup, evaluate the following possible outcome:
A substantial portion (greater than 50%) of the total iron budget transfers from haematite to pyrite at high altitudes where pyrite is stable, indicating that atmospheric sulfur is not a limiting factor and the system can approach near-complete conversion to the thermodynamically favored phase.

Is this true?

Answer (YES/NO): NO